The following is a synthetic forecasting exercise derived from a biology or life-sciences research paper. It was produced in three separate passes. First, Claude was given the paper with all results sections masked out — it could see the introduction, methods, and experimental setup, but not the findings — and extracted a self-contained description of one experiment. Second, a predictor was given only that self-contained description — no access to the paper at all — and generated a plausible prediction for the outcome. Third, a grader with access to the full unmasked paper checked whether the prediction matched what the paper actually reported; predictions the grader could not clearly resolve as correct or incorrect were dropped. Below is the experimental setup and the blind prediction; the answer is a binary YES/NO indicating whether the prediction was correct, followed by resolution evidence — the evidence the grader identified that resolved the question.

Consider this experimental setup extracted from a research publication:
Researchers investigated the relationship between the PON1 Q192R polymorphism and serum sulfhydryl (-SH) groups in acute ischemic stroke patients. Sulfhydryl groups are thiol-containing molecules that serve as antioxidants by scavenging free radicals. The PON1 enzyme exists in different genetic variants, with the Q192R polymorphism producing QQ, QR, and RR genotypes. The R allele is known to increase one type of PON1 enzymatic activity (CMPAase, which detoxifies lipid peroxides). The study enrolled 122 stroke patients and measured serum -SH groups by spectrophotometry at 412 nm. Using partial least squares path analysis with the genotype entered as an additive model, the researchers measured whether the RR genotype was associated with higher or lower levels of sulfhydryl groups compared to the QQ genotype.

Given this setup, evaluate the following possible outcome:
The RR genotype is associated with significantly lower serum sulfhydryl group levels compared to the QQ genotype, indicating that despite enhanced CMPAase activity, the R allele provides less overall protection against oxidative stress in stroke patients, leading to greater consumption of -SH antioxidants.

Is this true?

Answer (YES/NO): NO